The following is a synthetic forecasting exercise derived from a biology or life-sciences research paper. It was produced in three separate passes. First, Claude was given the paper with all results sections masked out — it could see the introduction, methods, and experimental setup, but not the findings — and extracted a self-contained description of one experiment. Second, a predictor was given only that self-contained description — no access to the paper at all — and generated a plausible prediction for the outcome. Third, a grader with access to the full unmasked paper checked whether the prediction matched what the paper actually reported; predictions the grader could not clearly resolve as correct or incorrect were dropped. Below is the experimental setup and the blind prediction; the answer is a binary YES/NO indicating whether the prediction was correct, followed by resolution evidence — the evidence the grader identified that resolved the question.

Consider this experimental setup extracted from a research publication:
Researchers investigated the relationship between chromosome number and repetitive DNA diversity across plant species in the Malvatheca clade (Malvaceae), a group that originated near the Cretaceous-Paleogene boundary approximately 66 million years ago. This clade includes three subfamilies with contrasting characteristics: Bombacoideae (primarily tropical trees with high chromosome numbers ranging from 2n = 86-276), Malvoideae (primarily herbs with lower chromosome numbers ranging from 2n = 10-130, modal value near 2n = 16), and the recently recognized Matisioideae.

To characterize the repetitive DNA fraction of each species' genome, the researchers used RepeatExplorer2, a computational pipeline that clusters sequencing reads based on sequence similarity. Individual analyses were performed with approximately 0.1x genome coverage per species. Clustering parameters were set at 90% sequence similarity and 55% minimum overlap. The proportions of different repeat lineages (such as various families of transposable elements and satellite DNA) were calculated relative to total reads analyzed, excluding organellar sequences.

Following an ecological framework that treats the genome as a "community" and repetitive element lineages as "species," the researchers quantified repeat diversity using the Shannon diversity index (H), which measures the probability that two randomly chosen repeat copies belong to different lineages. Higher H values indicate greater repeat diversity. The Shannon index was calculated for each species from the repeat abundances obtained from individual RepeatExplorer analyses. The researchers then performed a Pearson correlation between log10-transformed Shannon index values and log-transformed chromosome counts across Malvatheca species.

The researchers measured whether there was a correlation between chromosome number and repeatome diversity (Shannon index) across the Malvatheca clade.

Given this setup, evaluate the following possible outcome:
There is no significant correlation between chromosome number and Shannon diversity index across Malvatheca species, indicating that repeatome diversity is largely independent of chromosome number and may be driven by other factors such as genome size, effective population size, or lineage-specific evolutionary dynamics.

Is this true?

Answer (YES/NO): NO